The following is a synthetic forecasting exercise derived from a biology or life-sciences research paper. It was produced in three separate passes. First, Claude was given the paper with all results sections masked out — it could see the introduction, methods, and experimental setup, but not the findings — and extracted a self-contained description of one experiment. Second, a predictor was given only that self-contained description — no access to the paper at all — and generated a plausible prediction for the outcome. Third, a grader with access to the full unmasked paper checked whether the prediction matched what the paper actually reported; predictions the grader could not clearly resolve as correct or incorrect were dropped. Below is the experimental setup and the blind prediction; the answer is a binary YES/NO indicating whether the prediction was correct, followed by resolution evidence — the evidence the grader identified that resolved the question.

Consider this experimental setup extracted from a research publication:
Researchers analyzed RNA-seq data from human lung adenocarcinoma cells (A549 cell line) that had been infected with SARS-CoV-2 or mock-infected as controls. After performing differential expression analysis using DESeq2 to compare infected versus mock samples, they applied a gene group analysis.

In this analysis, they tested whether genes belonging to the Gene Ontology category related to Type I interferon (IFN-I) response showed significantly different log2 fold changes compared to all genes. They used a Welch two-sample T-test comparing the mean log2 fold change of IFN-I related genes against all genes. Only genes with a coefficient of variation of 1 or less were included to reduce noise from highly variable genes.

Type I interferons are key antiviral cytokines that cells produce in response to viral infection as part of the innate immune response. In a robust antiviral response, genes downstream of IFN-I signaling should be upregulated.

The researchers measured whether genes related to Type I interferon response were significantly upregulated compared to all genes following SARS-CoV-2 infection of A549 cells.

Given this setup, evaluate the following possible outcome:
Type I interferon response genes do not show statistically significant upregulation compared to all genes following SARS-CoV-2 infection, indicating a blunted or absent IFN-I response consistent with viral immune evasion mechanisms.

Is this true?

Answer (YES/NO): NO